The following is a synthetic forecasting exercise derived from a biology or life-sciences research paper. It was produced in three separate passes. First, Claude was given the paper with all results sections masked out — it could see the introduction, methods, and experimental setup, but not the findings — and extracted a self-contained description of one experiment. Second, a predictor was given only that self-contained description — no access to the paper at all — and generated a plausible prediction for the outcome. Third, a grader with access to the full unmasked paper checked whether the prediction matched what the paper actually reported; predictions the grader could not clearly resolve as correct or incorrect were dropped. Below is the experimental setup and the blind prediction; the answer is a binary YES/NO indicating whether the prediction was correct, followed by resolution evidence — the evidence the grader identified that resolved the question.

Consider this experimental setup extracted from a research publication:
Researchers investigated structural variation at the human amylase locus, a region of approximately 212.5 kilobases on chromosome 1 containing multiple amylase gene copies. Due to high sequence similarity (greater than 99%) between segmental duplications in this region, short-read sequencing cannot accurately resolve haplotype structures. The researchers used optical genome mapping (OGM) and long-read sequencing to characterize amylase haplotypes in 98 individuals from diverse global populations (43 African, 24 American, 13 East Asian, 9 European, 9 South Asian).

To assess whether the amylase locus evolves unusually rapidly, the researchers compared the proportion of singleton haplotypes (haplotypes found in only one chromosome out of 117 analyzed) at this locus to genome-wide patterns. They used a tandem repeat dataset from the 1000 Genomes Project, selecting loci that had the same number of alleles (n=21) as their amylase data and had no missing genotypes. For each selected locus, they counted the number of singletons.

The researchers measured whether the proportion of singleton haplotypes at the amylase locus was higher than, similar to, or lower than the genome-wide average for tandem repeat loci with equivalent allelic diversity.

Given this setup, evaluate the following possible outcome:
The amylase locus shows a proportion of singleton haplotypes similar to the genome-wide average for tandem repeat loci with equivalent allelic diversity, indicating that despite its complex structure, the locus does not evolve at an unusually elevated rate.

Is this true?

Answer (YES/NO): NO